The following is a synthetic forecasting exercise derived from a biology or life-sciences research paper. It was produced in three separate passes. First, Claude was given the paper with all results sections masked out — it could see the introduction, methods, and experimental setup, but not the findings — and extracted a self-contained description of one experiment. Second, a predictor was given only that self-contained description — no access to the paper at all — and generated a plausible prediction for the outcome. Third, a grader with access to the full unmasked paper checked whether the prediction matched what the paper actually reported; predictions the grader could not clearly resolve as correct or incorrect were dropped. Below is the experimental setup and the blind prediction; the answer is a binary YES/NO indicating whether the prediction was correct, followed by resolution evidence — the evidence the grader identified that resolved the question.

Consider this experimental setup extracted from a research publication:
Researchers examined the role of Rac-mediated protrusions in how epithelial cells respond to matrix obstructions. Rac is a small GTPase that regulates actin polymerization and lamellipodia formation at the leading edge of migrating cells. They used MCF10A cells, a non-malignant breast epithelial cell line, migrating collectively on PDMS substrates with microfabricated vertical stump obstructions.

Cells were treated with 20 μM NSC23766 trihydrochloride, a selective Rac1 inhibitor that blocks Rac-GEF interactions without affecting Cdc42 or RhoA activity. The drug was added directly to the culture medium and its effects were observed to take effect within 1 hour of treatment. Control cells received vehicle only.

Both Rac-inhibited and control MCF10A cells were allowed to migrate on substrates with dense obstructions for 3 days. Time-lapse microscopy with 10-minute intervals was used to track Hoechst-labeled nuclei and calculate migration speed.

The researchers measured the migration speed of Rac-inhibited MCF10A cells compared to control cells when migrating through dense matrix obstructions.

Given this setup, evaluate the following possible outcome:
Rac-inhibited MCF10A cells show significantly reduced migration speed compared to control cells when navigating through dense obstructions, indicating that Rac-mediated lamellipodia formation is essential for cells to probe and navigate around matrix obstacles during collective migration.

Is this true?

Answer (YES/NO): NO